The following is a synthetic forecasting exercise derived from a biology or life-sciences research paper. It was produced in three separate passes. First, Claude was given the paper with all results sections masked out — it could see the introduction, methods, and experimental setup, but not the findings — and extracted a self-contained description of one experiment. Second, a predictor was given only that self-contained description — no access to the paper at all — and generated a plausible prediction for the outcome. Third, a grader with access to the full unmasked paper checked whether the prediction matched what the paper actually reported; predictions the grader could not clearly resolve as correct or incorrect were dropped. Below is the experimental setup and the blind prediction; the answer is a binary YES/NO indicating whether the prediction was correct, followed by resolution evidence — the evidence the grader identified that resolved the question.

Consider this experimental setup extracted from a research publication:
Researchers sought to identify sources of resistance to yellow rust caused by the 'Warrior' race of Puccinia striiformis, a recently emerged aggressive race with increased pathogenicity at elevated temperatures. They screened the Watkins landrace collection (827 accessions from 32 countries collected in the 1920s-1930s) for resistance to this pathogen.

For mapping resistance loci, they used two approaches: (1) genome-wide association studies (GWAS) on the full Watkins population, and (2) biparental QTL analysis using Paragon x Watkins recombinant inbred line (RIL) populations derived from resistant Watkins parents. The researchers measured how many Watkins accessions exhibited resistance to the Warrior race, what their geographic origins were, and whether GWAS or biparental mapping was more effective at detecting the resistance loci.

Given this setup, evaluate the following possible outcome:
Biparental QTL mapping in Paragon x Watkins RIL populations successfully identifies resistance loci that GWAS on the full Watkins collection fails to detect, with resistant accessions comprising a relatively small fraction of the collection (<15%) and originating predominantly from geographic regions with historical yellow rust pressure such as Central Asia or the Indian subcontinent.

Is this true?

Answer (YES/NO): NO